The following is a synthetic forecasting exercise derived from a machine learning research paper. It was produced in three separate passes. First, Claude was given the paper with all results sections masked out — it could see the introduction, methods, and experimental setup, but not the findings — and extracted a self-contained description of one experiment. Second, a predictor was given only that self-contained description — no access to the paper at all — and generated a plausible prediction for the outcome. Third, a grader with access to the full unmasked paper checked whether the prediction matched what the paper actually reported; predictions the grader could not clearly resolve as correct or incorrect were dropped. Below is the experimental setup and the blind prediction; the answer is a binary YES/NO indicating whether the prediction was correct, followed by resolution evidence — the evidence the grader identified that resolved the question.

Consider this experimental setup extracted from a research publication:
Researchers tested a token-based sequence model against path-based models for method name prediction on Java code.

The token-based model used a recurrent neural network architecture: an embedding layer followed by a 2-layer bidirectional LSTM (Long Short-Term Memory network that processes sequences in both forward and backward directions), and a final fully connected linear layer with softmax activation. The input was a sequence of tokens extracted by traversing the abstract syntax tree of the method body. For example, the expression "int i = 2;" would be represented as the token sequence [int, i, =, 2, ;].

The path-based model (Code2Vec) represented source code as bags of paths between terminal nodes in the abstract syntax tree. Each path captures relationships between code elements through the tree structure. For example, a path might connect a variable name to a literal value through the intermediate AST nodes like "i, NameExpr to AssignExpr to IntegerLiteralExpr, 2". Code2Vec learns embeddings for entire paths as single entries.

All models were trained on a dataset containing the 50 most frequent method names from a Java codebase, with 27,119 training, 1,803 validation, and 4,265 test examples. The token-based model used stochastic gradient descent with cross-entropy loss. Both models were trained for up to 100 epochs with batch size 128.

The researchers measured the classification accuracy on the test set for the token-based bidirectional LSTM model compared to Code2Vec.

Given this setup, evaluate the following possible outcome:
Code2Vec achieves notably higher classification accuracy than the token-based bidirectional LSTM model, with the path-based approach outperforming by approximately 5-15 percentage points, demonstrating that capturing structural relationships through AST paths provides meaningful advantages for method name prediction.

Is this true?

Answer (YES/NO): NO